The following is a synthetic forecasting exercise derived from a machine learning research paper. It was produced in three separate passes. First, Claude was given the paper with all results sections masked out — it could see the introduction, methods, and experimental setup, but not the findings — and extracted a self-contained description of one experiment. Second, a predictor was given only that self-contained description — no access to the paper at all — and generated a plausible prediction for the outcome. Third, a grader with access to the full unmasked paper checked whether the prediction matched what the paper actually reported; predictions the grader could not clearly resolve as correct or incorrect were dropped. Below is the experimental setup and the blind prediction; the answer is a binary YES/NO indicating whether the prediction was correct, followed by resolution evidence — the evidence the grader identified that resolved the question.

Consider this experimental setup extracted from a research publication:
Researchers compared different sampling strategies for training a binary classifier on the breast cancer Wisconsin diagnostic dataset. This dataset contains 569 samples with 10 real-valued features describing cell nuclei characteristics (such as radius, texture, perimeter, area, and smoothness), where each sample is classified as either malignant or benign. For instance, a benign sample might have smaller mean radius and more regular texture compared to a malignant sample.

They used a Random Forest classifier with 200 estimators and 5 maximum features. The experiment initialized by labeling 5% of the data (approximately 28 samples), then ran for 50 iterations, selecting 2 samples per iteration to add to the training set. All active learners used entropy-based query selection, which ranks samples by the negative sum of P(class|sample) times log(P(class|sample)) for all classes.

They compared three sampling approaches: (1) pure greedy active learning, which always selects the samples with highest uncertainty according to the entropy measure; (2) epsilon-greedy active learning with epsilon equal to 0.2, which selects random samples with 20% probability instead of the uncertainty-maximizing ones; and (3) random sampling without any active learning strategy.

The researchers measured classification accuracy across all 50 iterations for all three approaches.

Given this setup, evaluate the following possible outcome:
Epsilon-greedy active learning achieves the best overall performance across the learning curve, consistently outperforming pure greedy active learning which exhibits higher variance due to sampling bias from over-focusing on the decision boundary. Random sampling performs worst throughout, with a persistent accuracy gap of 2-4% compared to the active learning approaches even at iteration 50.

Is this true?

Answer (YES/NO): NO